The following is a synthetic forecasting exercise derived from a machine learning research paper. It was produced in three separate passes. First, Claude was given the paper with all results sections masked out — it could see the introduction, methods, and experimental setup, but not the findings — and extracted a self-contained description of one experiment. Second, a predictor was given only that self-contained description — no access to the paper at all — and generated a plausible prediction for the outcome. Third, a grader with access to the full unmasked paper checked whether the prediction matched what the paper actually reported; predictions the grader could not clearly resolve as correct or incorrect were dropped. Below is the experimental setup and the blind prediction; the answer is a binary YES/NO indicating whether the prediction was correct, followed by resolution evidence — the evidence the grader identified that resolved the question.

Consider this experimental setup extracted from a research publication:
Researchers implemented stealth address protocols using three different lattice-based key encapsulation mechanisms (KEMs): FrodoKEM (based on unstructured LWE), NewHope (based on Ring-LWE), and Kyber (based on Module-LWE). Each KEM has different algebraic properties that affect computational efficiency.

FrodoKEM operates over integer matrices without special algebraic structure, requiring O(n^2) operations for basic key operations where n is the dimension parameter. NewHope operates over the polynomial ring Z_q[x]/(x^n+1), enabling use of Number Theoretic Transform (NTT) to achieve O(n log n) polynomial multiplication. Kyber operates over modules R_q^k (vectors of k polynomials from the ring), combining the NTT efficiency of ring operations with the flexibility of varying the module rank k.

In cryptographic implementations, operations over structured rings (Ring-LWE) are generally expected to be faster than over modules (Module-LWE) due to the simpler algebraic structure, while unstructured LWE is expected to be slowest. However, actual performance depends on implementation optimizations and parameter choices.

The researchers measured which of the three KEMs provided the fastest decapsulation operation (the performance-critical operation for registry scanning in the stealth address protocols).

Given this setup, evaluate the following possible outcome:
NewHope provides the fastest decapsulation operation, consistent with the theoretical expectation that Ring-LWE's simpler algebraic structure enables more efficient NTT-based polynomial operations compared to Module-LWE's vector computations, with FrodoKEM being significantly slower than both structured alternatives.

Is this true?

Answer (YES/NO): NO